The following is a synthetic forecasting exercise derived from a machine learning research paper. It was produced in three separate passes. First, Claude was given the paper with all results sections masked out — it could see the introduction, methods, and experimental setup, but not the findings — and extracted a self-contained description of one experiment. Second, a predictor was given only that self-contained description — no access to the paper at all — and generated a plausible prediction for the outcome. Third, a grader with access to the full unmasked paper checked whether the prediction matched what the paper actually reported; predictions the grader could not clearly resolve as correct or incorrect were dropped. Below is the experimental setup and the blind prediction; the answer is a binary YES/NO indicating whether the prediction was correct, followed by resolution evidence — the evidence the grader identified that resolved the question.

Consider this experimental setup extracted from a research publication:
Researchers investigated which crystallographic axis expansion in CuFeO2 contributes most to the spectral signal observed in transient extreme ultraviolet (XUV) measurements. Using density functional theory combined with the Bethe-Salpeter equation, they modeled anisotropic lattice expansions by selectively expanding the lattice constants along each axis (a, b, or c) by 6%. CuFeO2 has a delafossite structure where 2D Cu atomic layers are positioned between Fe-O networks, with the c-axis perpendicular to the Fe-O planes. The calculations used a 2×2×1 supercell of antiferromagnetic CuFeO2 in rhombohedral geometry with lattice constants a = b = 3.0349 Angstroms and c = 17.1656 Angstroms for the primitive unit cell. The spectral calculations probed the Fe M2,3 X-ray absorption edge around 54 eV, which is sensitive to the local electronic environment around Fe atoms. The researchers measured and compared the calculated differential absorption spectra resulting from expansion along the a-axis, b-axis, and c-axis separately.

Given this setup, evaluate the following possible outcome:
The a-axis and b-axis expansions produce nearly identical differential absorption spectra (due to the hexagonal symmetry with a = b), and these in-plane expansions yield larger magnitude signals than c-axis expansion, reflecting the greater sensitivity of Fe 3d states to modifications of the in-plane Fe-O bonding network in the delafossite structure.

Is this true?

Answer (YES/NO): NO